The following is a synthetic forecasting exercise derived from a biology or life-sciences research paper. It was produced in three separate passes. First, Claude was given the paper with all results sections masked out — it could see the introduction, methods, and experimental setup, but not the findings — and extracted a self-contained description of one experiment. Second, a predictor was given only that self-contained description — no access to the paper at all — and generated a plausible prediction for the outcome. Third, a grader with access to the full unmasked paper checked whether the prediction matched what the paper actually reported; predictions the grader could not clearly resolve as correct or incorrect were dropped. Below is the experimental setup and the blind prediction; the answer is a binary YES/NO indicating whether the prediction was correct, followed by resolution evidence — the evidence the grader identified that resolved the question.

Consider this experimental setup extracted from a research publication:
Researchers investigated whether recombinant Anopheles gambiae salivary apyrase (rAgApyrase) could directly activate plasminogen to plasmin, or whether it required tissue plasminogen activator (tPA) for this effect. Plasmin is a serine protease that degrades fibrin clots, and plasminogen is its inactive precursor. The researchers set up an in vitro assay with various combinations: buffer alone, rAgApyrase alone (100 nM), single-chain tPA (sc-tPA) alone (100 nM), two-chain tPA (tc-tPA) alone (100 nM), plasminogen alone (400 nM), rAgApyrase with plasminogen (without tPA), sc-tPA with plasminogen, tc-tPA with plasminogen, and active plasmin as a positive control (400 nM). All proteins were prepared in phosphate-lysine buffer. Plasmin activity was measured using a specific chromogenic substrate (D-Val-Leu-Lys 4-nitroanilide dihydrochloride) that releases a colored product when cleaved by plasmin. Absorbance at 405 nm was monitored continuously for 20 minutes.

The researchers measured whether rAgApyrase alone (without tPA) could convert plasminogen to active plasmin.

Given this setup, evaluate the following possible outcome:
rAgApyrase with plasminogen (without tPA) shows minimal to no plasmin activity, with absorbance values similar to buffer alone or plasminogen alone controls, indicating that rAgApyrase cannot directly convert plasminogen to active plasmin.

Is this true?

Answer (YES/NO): YES